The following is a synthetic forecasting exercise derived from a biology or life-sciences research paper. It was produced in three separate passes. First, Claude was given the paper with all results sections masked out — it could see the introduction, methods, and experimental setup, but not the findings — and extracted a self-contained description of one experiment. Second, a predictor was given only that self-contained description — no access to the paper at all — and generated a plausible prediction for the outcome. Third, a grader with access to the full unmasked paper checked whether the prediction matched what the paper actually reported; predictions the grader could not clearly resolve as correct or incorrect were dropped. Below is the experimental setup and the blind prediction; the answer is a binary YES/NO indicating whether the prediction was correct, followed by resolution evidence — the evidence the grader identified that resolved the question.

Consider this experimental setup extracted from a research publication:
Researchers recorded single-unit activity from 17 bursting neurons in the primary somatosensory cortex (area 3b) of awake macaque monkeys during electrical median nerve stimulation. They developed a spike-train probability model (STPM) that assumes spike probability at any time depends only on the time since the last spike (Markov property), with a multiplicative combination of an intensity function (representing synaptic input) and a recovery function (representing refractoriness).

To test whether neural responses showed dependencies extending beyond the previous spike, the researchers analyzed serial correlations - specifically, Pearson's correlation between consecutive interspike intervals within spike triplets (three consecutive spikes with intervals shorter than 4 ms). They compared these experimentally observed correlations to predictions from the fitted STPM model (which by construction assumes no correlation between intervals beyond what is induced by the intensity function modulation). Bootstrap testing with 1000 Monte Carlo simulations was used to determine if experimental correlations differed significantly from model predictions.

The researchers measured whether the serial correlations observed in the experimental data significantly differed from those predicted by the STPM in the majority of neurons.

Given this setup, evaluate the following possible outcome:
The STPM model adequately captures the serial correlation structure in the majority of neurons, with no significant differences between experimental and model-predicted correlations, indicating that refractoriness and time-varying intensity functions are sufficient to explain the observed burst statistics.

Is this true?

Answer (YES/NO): YES